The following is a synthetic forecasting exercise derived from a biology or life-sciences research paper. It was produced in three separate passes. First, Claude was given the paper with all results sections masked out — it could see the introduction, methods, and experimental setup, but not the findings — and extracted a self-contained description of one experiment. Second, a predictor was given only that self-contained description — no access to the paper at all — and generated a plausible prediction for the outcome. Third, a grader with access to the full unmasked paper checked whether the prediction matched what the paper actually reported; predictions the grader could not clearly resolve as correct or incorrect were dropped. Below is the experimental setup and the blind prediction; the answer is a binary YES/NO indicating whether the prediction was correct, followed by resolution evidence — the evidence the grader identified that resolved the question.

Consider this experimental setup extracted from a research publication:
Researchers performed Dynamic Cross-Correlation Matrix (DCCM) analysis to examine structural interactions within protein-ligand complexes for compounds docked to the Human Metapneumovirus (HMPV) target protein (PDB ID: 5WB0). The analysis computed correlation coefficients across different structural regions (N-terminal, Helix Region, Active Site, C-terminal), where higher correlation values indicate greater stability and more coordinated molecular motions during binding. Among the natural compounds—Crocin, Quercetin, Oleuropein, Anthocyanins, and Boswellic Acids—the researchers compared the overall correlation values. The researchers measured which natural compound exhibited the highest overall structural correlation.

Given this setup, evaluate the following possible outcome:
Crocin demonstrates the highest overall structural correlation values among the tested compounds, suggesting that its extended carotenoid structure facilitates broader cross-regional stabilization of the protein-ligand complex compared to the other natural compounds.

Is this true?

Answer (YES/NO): YES